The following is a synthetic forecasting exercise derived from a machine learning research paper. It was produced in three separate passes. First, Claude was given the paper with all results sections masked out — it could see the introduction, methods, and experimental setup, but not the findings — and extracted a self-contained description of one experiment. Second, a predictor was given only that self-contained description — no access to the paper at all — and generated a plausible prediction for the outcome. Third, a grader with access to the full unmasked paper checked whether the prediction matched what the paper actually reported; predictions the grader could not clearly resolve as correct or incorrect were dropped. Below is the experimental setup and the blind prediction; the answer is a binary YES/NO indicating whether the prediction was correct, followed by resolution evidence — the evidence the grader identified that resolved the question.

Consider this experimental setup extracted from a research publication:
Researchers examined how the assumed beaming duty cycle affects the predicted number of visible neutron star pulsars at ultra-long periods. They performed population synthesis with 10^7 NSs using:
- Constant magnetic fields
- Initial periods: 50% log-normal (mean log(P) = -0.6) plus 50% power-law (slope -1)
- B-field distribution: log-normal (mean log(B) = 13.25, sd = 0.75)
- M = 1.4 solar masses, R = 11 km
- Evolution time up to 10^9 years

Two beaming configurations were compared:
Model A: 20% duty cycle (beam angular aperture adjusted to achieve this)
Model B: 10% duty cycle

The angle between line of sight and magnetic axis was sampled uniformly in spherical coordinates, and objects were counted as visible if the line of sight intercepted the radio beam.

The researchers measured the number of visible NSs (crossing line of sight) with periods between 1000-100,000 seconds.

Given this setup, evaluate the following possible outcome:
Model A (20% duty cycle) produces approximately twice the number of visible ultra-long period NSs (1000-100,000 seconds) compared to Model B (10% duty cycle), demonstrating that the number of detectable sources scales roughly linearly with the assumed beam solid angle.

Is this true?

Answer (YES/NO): YES